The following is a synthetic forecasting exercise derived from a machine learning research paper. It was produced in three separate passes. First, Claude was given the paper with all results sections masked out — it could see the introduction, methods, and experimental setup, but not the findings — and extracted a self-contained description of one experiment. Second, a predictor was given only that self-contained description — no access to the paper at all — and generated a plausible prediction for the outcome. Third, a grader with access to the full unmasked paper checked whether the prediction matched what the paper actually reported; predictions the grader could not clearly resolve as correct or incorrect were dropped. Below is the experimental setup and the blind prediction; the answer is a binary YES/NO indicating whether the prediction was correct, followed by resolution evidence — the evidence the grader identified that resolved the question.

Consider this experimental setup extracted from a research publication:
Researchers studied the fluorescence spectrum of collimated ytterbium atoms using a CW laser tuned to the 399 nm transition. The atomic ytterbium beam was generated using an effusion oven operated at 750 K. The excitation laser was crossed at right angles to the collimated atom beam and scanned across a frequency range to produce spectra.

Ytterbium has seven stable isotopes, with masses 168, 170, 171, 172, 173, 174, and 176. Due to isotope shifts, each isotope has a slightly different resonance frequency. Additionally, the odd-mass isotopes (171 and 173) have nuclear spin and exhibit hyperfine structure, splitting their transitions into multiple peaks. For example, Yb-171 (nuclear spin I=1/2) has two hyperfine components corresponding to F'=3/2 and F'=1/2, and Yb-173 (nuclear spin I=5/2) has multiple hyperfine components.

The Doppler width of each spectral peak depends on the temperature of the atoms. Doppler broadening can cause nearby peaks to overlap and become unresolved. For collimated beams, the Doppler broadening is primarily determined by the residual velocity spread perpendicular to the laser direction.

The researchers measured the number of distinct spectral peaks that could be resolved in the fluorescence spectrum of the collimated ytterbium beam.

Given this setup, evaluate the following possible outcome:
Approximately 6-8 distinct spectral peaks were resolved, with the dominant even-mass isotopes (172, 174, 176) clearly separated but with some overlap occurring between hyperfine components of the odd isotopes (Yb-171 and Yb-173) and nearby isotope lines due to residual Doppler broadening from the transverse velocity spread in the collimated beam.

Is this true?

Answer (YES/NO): YES